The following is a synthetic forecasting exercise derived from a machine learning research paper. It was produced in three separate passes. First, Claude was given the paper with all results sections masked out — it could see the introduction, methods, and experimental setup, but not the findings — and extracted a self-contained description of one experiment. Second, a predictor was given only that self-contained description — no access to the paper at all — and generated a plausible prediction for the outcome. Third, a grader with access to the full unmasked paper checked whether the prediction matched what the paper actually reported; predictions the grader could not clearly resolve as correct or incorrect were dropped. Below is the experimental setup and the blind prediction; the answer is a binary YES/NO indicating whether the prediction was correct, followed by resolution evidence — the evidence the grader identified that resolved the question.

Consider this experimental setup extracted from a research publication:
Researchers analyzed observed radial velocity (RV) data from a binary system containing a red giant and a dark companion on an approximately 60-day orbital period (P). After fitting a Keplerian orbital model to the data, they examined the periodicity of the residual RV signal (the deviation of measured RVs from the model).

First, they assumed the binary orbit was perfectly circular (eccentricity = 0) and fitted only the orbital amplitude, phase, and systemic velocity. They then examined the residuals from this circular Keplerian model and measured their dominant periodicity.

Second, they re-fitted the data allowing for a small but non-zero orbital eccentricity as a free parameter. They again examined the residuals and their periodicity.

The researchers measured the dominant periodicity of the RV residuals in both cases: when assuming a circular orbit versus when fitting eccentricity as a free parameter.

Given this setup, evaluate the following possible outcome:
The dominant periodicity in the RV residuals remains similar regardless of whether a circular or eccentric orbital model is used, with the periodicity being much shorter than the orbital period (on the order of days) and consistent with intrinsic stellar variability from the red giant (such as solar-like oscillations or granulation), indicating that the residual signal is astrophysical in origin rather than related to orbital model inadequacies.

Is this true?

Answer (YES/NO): NO